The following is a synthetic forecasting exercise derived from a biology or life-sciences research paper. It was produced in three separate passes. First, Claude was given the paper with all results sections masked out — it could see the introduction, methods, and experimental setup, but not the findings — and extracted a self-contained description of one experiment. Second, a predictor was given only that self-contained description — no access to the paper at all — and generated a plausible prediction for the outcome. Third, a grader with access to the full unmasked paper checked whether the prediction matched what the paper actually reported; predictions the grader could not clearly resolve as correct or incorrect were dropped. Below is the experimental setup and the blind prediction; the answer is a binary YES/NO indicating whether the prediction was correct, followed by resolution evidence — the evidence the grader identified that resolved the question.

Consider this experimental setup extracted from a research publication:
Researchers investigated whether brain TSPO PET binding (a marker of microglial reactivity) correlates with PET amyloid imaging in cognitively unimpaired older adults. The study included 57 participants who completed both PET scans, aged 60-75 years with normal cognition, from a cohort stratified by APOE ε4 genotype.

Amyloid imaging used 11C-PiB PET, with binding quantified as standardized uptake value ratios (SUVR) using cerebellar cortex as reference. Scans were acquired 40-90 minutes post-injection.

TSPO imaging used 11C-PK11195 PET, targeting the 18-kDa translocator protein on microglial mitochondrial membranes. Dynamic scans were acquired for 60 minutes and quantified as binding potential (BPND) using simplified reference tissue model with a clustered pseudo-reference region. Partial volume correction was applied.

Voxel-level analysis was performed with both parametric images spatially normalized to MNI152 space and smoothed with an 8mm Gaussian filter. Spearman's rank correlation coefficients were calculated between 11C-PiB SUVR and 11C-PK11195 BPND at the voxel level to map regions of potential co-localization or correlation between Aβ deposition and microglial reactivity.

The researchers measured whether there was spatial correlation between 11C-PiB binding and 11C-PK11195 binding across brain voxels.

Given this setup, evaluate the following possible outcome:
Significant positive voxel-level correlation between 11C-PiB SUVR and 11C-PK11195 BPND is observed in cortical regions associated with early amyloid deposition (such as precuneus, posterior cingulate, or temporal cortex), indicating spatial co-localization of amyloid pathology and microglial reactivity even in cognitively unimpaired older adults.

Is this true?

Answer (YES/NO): NO